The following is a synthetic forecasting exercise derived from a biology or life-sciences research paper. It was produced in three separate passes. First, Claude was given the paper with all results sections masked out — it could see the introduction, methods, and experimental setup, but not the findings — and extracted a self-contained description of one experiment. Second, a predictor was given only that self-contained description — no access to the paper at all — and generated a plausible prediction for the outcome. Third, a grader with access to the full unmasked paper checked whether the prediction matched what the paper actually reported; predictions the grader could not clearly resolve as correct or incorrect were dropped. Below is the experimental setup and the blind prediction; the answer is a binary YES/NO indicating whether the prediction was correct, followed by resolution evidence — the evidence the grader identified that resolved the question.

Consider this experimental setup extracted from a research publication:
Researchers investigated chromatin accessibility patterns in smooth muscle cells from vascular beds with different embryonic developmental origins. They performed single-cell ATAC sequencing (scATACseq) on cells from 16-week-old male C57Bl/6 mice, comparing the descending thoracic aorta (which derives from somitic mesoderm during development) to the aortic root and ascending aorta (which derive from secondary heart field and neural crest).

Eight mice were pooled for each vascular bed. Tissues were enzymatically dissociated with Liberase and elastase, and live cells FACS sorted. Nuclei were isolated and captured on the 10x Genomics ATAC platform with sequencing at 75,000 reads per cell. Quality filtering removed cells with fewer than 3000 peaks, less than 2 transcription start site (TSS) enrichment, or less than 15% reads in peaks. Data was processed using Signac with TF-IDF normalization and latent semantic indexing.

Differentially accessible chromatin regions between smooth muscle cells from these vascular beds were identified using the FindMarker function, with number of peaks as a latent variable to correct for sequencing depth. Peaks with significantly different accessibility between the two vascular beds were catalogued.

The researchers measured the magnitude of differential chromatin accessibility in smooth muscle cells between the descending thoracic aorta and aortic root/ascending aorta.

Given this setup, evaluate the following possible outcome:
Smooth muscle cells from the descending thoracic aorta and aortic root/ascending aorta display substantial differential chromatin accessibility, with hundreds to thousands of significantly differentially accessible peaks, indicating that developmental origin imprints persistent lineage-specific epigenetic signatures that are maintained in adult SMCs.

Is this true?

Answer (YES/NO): YES